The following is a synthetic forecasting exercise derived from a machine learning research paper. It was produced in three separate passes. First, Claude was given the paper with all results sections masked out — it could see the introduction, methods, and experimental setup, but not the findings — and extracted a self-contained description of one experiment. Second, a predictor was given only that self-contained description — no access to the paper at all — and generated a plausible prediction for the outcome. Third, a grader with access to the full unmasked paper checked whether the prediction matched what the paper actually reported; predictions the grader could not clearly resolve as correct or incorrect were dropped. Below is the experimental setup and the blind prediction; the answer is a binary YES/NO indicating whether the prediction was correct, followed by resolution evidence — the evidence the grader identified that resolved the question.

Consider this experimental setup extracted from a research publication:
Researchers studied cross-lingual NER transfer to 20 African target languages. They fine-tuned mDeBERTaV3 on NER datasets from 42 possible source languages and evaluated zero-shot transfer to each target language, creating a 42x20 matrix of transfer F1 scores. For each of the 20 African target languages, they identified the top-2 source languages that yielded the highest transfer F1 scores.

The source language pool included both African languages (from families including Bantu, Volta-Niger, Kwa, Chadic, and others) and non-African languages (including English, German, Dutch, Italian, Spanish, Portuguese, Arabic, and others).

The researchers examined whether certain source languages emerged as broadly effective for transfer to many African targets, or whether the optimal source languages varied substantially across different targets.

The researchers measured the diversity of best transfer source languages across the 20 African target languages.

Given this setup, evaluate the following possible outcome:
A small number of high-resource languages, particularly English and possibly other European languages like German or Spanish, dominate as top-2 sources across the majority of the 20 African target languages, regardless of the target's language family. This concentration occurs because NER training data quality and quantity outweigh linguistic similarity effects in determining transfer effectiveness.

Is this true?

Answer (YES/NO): NO